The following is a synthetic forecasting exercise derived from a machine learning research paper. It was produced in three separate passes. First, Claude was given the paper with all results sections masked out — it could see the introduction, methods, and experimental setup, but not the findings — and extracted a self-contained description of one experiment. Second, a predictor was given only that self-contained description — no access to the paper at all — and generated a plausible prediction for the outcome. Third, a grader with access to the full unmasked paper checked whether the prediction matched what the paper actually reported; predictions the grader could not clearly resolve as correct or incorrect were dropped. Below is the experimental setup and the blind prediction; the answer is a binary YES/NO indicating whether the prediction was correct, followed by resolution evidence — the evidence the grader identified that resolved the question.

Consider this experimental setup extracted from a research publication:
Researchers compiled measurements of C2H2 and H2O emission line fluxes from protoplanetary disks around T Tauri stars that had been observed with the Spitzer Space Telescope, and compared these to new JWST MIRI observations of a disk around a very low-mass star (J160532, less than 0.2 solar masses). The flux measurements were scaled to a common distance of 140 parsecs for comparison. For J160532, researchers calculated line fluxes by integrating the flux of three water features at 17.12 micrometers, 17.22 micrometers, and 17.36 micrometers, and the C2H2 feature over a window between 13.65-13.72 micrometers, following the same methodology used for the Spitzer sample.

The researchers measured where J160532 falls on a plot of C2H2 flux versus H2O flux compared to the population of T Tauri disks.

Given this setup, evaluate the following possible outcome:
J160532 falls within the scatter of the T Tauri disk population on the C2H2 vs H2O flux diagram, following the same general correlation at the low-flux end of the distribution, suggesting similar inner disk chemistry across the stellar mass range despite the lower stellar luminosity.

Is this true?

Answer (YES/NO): NO